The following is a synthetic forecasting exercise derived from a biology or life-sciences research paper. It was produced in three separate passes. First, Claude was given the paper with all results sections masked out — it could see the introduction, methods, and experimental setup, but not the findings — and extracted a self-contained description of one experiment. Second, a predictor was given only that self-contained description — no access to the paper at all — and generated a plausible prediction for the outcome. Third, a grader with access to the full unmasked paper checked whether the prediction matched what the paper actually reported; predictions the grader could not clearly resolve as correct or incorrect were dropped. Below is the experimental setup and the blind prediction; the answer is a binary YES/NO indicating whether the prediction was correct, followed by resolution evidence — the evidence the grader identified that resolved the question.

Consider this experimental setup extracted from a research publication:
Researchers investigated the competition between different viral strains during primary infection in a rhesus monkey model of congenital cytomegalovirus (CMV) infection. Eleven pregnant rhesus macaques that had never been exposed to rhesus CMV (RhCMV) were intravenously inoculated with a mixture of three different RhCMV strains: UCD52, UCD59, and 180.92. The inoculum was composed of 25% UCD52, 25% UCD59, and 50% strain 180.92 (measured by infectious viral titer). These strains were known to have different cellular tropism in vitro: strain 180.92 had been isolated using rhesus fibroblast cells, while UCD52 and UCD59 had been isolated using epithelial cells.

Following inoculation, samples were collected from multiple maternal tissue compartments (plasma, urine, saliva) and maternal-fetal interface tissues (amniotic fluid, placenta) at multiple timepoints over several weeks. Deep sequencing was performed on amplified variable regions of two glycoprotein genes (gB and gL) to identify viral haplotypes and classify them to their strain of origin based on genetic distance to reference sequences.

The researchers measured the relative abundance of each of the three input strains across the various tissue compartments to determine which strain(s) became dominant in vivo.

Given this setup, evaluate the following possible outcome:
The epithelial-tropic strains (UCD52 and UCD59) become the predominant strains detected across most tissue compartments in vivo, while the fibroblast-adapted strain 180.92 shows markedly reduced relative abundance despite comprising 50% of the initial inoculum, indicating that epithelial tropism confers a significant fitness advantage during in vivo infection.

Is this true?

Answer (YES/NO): NO